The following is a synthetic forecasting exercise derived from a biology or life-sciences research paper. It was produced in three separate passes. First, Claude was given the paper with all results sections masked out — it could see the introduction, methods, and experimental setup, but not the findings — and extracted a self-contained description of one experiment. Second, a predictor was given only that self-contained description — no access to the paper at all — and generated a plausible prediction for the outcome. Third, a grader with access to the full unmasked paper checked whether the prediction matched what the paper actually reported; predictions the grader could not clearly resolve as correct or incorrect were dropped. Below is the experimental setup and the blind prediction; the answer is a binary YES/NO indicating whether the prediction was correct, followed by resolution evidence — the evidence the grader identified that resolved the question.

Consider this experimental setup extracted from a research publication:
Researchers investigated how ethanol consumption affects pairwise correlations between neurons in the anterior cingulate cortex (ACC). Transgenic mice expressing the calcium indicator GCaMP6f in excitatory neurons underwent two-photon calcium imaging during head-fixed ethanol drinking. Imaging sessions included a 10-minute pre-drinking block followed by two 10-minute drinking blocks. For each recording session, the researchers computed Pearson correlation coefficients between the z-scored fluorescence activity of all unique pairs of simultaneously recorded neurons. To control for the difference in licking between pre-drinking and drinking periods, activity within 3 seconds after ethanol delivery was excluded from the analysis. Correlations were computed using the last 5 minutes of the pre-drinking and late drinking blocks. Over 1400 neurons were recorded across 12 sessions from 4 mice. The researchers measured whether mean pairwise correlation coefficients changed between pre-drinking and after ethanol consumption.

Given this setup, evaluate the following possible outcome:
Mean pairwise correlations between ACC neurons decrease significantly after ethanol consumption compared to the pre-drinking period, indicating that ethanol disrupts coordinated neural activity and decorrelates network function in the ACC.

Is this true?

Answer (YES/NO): NO